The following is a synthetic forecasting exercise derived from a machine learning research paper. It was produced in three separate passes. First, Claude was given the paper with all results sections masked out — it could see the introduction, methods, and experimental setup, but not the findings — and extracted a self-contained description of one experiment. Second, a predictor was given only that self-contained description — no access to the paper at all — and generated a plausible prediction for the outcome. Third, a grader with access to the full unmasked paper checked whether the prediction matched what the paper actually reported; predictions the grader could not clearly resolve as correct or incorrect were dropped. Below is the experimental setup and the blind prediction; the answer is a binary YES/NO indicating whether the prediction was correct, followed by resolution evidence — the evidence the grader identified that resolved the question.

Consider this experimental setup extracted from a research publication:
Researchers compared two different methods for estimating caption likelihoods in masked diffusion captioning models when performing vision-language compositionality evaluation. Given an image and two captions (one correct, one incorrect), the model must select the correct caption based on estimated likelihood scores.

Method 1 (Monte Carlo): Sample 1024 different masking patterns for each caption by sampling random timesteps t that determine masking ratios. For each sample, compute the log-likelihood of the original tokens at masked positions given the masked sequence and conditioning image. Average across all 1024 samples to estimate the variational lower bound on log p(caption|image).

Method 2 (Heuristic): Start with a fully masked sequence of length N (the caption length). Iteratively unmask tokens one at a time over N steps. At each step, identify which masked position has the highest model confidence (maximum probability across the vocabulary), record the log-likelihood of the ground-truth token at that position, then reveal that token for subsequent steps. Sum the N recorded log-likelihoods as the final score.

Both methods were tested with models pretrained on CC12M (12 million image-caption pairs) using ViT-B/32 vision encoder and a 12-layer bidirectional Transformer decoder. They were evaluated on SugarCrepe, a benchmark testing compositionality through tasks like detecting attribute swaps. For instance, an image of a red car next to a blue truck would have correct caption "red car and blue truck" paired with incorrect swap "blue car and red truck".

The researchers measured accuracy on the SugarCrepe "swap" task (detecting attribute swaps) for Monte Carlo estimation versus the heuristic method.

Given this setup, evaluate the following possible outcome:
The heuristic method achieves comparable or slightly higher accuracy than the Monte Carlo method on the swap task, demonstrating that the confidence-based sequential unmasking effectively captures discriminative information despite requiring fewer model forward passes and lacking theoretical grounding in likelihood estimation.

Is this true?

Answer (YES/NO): YES